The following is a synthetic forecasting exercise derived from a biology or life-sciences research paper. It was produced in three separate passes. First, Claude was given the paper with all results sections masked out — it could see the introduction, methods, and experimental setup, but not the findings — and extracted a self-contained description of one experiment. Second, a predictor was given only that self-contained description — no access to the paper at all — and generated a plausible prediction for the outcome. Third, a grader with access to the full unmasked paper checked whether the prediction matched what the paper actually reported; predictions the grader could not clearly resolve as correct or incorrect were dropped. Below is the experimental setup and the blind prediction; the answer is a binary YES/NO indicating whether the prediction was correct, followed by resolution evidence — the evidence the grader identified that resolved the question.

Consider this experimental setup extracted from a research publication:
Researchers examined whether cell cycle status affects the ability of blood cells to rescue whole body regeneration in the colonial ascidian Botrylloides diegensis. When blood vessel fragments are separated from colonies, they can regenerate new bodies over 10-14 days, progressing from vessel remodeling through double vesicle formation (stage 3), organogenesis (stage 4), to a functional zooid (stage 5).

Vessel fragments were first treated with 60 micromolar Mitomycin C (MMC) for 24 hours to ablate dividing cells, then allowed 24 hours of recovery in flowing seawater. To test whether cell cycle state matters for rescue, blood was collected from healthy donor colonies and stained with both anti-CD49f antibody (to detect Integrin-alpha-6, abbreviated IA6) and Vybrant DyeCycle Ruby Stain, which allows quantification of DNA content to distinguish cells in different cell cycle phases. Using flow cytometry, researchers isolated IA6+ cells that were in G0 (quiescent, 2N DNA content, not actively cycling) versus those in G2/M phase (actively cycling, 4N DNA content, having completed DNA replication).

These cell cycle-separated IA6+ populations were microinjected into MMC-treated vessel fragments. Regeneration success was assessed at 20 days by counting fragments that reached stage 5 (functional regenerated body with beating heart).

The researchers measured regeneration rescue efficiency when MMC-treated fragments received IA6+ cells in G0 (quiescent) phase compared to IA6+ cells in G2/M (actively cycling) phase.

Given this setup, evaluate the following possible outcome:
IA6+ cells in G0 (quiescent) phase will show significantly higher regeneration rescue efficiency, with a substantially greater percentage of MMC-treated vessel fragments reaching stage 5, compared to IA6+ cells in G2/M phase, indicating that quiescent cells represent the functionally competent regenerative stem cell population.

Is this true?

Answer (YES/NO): NO